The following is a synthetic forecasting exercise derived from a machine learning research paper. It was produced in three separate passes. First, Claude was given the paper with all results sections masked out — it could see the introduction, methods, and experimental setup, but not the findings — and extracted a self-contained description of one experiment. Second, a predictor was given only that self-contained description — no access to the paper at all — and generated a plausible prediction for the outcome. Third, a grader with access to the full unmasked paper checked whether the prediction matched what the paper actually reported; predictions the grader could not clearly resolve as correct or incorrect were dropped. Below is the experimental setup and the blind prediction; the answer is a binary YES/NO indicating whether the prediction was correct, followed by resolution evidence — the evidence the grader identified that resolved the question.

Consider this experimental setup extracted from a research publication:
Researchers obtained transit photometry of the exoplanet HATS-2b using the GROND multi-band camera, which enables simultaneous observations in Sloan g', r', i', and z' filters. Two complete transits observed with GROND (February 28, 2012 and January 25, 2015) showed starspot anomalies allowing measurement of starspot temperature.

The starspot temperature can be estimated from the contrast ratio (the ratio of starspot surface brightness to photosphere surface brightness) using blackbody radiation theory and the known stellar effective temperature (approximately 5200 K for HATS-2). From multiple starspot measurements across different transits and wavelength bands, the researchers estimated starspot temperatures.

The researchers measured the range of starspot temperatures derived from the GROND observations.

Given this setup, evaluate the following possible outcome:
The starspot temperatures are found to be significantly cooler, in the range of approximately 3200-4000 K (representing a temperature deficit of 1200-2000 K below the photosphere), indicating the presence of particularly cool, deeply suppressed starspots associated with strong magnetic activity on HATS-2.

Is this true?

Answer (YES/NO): NO